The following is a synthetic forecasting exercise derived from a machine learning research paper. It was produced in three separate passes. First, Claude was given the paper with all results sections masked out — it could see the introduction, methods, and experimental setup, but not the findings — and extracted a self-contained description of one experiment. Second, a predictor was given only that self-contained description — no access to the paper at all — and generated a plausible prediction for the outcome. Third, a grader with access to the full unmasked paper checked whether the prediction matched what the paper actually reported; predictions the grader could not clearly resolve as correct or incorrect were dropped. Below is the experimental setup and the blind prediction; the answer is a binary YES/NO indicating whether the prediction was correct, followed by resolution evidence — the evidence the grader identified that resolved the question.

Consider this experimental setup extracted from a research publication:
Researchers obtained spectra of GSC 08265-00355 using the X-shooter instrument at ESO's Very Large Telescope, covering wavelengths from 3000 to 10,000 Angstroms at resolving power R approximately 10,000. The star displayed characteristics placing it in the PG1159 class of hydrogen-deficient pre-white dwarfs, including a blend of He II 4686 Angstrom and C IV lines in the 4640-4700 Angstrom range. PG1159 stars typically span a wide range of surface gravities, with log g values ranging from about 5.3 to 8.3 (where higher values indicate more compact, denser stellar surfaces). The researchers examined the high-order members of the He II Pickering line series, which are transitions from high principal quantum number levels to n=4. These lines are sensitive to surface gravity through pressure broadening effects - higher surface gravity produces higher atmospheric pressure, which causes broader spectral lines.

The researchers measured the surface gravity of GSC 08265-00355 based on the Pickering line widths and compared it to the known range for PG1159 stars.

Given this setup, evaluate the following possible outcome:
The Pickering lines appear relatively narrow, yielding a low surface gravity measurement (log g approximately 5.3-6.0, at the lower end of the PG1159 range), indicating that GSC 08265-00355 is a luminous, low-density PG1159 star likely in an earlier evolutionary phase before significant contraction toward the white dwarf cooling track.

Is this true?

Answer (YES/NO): NO